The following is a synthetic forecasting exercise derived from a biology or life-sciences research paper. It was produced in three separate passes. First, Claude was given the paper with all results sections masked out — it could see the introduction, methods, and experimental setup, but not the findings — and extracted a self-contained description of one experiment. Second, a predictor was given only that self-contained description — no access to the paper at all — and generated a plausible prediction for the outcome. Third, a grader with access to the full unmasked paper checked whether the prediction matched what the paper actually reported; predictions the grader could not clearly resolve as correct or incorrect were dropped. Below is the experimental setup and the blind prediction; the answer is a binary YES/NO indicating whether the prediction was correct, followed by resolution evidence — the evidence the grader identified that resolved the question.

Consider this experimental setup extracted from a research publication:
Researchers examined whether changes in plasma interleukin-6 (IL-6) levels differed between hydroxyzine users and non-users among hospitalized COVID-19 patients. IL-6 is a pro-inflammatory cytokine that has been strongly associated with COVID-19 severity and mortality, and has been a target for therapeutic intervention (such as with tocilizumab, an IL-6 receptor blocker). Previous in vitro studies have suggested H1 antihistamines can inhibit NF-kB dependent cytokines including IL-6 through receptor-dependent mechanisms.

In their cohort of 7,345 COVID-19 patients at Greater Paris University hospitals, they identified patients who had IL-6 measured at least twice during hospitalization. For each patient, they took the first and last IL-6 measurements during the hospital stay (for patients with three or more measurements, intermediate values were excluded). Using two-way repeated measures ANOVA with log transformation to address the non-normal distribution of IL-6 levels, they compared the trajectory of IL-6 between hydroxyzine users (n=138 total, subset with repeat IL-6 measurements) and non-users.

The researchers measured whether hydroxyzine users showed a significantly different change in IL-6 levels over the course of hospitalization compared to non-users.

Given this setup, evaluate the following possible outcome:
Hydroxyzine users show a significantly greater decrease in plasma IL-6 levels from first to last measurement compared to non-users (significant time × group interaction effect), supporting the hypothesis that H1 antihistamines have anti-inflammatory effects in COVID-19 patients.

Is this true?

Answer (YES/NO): YES